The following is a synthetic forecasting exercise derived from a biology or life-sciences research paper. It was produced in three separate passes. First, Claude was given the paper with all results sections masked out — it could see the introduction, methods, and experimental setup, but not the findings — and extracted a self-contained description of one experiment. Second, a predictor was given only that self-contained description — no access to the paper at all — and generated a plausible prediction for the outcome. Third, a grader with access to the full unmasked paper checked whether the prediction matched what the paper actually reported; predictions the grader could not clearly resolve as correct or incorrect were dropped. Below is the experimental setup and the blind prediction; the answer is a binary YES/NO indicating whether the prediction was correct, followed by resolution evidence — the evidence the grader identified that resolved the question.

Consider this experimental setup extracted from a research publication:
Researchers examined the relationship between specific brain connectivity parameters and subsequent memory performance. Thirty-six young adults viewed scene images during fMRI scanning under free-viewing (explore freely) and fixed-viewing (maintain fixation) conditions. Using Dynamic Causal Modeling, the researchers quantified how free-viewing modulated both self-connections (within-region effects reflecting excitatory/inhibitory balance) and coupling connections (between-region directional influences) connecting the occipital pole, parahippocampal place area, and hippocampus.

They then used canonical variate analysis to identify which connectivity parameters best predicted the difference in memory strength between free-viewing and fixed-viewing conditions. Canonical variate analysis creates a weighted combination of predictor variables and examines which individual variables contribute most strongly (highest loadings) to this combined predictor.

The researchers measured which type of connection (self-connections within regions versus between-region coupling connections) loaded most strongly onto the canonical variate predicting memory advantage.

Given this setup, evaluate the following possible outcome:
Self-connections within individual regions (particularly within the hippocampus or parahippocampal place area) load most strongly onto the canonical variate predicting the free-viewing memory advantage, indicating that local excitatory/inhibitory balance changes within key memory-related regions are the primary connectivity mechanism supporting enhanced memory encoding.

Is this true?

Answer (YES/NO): YES